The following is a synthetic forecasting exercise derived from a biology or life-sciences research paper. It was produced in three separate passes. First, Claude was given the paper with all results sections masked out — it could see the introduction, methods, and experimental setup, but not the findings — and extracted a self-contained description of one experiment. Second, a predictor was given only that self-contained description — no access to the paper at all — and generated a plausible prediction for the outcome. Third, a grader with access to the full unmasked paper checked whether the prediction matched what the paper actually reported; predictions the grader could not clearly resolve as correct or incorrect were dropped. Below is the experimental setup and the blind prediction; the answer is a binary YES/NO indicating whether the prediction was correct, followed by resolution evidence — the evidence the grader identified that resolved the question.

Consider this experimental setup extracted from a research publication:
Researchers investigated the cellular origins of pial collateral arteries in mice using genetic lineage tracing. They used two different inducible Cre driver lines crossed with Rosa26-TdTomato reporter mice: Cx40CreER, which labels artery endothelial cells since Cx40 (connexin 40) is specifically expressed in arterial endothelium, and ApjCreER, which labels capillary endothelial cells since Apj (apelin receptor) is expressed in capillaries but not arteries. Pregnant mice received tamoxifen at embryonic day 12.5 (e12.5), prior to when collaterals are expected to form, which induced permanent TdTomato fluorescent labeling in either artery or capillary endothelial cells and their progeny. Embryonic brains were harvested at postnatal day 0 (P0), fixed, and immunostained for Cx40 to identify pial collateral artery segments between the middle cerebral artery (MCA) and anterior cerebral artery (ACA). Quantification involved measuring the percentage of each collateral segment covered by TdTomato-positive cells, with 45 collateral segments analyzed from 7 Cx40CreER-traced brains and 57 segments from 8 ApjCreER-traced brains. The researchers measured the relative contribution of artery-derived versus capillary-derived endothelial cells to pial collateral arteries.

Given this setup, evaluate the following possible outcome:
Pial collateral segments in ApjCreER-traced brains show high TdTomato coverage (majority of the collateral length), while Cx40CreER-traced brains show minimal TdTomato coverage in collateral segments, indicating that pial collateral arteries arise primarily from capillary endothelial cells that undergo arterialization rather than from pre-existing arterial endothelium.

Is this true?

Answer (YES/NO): NO